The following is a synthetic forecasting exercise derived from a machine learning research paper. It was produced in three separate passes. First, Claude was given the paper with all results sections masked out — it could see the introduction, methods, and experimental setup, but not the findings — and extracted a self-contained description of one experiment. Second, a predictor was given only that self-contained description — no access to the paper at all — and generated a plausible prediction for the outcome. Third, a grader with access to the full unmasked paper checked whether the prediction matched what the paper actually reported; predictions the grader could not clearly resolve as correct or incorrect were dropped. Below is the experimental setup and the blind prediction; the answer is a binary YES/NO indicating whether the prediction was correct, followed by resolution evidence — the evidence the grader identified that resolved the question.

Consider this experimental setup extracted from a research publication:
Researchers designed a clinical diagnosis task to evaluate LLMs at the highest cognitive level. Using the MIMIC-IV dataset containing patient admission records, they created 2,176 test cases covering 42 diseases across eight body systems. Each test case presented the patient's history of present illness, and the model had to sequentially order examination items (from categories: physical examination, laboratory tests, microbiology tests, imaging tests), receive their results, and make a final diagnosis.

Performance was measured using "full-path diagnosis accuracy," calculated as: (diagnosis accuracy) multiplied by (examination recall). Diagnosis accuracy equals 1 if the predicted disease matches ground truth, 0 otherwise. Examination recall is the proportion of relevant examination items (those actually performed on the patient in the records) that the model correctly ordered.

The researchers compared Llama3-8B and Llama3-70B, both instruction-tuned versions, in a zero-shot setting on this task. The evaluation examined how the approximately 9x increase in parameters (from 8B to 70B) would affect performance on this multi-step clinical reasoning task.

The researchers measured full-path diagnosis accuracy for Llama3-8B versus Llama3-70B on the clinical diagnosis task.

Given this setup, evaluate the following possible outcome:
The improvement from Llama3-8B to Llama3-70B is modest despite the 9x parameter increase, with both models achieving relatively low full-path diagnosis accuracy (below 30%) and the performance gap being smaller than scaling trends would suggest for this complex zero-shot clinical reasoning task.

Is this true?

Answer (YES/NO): NO